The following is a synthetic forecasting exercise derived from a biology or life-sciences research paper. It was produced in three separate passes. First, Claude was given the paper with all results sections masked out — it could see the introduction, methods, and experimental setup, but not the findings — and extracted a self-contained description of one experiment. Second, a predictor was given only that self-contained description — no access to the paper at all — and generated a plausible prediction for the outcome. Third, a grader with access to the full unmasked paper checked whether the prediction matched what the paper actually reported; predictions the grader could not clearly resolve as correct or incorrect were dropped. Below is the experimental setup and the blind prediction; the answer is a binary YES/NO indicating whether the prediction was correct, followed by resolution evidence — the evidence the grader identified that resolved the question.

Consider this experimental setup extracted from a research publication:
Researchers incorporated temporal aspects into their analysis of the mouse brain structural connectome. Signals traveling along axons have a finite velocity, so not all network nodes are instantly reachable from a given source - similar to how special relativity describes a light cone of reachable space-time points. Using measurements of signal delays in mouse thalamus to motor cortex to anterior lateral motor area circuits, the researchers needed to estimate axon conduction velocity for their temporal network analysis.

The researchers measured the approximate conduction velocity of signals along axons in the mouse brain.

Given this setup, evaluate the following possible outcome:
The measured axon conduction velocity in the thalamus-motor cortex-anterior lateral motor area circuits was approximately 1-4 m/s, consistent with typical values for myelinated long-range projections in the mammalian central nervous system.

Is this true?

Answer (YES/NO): YES